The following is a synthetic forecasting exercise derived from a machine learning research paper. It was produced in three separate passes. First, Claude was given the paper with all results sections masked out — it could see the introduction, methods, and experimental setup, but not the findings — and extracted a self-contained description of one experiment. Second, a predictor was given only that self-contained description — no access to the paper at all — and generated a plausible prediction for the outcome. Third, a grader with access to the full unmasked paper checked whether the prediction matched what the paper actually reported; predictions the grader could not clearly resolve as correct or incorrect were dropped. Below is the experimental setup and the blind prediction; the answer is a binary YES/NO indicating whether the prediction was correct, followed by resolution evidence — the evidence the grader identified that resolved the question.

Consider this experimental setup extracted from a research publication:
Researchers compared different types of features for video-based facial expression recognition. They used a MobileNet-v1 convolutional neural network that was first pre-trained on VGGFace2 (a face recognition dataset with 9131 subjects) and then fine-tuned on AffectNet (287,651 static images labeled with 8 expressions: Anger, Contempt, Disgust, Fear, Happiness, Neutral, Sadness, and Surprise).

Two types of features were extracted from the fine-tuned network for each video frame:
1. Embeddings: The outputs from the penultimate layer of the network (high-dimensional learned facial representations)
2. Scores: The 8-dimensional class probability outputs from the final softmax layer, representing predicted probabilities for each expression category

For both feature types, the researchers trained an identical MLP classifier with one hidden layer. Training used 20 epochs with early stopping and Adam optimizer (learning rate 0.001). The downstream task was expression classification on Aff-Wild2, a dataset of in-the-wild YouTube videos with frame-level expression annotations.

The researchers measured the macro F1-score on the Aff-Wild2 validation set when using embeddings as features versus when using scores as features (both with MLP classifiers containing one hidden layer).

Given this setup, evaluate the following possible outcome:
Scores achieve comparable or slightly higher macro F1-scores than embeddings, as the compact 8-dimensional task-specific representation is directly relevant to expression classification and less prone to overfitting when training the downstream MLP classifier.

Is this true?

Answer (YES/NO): NO